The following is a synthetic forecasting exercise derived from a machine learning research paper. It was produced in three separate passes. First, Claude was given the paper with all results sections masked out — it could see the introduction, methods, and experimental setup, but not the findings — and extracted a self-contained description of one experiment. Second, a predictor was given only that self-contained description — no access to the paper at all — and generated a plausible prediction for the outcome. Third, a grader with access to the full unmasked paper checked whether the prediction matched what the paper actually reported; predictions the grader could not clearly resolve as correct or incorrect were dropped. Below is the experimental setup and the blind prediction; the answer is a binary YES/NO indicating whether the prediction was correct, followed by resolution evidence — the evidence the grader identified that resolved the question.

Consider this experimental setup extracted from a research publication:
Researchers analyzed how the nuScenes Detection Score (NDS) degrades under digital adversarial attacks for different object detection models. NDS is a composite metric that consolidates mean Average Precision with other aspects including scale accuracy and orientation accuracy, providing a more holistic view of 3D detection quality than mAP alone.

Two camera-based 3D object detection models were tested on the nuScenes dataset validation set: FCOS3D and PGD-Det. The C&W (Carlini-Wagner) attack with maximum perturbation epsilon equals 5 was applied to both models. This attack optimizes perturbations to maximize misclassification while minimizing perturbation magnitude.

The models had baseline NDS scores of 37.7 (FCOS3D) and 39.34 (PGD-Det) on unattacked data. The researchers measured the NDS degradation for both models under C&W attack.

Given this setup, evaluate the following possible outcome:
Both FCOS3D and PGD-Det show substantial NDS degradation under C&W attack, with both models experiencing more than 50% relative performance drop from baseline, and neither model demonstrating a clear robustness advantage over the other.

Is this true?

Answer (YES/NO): YES